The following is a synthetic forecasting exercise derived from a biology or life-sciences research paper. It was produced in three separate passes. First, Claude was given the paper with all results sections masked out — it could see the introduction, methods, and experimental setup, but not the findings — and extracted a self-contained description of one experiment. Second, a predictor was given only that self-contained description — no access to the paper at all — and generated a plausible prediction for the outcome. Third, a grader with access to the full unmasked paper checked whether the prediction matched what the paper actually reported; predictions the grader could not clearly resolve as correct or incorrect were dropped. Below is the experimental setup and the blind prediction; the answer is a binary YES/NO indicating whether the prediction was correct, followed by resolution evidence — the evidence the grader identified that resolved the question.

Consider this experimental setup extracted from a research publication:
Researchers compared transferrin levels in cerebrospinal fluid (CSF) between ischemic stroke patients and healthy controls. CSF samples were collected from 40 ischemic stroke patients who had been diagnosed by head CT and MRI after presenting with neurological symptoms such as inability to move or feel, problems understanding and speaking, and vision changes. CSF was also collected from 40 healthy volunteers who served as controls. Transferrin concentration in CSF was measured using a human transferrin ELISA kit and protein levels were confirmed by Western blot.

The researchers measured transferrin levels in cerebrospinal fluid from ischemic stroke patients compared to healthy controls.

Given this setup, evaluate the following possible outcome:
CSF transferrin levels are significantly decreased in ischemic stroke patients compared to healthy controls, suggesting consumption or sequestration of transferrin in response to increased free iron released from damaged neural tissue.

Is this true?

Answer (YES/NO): NO